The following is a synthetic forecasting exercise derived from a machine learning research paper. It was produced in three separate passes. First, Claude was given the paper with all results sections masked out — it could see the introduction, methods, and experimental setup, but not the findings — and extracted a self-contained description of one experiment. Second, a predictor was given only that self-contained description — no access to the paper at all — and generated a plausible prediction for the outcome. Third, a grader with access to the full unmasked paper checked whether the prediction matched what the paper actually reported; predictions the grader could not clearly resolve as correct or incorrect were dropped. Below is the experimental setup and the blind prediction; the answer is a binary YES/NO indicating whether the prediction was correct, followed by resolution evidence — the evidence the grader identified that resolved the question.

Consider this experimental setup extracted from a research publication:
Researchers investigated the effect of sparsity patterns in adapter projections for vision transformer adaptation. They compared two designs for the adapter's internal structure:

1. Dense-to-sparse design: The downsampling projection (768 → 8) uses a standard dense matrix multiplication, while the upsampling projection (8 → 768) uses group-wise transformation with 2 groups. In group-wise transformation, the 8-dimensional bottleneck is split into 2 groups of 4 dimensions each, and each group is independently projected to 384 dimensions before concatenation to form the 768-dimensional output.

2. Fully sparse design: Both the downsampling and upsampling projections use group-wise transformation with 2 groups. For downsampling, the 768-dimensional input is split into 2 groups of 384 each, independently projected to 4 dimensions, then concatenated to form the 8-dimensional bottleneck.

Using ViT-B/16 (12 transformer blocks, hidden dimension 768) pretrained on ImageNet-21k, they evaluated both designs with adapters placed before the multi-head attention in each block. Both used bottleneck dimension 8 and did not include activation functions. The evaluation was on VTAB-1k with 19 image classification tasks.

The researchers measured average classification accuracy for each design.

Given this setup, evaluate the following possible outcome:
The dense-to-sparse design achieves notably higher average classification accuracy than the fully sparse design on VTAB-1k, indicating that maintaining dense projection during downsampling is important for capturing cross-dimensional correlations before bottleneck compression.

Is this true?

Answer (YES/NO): NO